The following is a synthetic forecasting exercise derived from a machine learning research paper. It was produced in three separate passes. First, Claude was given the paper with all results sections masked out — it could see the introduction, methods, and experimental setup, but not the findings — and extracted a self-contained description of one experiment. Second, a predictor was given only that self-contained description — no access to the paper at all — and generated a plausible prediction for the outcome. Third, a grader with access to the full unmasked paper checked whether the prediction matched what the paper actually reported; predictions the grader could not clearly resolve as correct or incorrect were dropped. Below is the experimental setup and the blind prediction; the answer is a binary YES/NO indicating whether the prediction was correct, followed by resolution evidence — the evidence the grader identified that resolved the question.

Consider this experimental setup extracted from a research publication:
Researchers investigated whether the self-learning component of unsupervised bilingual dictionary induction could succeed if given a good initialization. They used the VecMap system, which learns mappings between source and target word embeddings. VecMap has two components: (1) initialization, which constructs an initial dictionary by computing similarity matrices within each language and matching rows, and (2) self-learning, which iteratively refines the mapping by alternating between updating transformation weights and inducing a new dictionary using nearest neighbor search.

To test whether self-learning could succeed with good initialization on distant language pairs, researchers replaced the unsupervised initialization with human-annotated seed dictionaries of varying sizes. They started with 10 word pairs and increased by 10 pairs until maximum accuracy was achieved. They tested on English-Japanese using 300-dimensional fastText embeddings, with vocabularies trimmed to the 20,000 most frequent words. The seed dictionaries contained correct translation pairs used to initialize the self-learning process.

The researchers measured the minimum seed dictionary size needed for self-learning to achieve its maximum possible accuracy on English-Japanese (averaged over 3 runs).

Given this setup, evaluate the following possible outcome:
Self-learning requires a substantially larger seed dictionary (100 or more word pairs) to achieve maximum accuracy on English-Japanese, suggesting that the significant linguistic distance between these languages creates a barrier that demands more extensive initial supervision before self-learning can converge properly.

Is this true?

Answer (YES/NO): NO